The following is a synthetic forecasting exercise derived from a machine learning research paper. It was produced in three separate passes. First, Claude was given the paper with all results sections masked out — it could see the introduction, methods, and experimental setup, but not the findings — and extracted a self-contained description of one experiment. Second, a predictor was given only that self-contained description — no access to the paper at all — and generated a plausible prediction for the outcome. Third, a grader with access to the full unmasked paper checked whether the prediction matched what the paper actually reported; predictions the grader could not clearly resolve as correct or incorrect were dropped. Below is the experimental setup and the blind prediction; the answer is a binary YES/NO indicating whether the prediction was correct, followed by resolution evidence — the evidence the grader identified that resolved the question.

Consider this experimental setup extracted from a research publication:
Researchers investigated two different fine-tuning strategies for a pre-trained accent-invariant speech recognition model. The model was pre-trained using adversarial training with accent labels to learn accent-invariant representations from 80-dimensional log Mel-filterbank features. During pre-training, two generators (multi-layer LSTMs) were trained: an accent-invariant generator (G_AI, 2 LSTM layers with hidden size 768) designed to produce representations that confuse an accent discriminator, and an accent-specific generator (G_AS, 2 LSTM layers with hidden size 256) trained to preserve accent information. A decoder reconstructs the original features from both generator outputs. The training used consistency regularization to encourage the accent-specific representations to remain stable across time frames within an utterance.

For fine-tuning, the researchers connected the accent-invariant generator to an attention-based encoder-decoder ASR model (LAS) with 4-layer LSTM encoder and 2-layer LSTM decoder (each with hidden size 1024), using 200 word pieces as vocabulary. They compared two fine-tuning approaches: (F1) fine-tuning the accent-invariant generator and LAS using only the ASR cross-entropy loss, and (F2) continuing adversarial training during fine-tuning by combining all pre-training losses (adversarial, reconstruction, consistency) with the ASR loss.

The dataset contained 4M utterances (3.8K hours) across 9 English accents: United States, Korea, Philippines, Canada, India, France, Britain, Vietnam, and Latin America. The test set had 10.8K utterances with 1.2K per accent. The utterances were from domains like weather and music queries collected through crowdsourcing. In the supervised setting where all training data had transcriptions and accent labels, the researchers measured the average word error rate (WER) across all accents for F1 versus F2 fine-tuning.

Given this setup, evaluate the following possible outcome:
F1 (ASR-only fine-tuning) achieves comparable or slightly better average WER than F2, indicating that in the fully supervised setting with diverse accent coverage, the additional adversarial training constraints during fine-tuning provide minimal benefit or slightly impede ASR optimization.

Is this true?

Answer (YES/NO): NO